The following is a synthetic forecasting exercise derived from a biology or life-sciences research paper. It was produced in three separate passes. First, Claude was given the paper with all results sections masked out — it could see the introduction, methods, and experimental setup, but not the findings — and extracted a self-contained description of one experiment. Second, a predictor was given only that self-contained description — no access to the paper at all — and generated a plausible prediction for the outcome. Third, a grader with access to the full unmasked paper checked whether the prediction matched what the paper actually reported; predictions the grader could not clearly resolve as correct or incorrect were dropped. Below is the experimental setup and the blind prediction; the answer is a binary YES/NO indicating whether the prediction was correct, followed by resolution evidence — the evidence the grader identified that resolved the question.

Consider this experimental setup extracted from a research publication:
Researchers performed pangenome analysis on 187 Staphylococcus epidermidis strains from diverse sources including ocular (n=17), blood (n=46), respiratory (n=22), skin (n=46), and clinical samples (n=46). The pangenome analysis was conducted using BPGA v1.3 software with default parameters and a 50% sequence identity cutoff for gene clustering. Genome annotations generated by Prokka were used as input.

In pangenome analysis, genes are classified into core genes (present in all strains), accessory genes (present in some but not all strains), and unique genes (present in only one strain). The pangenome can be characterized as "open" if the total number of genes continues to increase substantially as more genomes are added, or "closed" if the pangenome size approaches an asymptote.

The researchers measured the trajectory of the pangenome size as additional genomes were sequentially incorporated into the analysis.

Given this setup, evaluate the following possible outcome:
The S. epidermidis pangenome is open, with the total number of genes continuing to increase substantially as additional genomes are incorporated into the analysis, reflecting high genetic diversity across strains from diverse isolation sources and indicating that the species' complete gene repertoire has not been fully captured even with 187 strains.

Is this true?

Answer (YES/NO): YES